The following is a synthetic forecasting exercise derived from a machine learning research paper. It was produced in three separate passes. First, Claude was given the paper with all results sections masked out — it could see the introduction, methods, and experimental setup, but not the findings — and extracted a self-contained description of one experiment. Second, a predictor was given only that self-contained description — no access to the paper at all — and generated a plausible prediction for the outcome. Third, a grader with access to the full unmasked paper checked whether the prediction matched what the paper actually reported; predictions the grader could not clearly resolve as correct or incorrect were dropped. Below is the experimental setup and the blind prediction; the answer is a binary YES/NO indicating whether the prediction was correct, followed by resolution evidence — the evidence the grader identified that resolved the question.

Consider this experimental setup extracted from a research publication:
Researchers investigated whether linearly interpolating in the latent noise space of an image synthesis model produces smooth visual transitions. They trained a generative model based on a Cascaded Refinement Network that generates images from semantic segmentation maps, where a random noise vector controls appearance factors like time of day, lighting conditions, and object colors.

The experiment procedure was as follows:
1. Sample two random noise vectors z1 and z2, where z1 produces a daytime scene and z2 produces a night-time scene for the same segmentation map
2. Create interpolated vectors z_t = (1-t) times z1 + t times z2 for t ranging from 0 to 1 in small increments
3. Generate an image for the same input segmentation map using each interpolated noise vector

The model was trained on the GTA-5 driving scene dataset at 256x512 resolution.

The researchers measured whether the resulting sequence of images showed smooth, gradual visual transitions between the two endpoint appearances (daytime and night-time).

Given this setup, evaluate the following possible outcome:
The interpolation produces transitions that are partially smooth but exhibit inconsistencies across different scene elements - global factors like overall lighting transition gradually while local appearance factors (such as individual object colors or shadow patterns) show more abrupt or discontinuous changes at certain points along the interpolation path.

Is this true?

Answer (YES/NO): NO